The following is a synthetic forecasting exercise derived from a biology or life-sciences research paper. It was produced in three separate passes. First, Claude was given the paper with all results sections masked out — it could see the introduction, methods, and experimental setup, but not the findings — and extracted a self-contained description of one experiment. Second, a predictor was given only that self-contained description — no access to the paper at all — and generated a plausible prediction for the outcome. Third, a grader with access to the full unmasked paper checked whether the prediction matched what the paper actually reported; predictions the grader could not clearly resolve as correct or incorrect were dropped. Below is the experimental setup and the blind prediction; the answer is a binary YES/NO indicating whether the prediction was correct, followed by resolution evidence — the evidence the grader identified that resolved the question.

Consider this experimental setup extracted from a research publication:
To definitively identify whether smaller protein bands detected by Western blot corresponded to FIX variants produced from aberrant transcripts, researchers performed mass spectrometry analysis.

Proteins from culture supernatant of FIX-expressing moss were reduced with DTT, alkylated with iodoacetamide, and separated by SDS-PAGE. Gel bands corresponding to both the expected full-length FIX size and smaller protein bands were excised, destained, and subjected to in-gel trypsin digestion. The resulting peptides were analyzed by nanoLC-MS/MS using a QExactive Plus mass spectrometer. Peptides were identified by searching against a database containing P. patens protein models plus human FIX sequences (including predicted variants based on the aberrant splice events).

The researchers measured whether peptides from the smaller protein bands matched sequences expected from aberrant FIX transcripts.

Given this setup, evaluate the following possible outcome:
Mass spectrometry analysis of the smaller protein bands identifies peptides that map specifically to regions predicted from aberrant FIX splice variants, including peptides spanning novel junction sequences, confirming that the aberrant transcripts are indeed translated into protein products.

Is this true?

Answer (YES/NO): YES